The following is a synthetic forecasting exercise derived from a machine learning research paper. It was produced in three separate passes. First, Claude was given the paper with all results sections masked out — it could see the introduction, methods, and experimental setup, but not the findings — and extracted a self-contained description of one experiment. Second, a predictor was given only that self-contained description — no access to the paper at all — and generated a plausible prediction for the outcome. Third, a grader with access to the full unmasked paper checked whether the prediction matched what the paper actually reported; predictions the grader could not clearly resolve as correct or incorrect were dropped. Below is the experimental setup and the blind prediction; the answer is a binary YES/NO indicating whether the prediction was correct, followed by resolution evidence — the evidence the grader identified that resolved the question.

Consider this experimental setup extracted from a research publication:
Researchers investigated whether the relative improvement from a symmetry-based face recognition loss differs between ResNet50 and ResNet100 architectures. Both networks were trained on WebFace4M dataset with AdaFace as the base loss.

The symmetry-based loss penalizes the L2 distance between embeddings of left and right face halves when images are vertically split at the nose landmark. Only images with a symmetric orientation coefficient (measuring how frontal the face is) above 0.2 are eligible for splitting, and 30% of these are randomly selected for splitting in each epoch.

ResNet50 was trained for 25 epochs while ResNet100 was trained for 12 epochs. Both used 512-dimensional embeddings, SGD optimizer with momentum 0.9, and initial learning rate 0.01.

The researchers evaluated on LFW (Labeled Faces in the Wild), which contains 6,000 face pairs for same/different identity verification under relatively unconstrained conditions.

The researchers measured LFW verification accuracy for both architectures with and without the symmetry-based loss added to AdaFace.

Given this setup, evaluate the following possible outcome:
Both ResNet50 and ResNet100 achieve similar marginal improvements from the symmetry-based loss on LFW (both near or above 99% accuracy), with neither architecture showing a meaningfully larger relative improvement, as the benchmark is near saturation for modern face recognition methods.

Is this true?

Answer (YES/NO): YES